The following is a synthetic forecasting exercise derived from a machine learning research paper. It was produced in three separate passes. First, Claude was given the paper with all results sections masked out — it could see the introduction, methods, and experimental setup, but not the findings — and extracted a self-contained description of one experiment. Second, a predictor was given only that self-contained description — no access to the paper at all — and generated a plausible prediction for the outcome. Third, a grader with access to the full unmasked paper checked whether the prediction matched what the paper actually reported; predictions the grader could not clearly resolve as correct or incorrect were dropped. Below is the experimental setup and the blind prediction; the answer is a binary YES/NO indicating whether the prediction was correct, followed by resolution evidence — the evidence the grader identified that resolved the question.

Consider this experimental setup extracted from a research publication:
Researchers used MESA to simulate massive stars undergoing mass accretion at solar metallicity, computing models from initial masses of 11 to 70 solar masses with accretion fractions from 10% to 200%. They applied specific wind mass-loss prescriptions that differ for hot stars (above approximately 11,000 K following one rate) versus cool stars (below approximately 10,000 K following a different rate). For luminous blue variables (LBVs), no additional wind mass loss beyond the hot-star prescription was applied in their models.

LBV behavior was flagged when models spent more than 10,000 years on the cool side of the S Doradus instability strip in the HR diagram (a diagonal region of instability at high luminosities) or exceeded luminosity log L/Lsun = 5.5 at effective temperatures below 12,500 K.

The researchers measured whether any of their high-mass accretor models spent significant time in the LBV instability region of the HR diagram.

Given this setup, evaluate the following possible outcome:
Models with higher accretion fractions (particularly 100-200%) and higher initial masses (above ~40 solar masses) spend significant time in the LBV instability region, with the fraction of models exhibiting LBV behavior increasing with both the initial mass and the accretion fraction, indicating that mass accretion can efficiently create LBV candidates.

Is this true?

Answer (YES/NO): NO